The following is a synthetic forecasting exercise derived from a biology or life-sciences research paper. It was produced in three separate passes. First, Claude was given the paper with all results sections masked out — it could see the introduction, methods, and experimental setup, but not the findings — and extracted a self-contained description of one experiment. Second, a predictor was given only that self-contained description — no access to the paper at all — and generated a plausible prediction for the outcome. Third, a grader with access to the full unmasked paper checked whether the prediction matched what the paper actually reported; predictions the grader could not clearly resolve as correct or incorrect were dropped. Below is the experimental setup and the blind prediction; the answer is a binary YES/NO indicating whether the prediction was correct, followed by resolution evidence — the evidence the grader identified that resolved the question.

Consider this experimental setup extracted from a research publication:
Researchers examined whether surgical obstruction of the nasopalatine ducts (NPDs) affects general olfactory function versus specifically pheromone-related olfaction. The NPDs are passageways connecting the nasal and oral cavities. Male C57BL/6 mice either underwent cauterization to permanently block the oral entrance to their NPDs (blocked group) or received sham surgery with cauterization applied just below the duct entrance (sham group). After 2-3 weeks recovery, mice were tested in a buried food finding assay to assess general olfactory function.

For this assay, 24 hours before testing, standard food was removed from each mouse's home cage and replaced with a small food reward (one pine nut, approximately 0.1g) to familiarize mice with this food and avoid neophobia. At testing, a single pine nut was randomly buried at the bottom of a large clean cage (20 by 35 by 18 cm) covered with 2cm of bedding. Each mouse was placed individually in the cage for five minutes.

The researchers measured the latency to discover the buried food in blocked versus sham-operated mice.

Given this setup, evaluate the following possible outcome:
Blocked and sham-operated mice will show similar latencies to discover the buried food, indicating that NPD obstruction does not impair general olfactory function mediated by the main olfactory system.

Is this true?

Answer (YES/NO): YES